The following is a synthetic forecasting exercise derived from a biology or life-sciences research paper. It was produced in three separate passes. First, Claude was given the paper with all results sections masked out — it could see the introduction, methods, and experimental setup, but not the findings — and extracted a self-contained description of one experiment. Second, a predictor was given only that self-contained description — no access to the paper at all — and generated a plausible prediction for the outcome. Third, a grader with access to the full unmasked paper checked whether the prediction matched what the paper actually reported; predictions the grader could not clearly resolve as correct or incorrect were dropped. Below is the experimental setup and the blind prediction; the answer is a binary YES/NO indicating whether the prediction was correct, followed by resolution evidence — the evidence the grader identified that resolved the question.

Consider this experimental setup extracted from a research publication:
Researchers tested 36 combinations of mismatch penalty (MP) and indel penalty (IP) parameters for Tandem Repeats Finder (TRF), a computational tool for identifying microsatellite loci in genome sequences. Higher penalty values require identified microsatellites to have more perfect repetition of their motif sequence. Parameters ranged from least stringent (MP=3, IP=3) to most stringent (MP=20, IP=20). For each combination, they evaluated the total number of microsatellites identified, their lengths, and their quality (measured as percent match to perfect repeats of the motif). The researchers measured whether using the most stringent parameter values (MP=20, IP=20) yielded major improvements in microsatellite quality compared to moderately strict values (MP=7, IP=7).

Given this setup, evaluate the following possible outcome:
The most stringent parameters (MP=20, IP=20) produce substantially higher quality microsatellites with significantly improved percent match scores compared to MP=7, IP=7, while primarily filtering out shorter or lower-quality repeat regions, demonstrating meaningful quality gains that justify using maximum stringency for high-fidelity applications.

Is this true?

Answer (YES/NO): NO